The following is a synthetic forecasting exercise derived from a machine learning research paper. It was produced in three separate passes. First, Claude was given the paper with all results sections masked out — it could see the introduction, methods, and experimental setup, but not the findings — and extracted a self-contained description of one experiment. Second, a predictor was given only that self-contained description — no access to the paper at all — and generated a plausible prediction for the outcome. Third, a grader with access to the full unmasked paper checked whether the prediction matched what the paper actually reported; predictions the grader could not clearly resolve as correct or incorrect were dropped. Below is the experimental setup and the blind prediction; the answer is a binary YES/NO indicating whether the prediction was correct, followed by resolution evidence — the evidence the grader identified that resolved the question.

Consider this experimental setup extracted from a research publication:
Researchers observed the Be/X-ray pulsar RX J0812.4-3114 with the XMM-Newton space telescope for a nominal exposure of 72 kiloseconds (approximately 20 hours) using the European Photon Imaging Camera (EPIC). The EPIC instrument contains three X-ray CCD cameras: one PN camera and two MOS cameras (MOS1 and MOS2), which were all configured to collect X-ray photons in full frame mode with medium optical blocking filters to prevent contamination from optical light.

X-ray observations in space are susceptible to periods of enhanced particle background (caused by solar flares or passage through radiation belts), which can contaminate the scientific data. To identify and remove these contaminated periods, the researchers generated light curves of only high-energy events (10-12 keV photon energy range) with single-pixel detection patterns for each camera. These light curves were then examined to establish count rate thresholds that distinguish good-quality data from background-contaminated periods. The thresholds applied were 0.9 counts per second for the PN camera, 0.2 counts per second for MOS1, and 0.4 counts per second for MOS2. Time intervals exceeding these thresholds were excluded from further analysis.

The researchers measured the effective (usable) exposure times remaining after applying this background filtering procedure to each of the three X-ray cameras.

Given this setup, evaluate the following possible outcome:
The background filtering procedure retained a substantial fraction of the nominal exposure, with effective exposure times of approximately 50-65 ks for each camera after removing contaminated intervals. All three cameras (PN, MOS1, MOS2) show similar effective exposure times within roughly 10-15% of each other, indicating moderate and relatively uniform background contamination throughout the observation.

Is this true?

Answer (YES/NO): NO